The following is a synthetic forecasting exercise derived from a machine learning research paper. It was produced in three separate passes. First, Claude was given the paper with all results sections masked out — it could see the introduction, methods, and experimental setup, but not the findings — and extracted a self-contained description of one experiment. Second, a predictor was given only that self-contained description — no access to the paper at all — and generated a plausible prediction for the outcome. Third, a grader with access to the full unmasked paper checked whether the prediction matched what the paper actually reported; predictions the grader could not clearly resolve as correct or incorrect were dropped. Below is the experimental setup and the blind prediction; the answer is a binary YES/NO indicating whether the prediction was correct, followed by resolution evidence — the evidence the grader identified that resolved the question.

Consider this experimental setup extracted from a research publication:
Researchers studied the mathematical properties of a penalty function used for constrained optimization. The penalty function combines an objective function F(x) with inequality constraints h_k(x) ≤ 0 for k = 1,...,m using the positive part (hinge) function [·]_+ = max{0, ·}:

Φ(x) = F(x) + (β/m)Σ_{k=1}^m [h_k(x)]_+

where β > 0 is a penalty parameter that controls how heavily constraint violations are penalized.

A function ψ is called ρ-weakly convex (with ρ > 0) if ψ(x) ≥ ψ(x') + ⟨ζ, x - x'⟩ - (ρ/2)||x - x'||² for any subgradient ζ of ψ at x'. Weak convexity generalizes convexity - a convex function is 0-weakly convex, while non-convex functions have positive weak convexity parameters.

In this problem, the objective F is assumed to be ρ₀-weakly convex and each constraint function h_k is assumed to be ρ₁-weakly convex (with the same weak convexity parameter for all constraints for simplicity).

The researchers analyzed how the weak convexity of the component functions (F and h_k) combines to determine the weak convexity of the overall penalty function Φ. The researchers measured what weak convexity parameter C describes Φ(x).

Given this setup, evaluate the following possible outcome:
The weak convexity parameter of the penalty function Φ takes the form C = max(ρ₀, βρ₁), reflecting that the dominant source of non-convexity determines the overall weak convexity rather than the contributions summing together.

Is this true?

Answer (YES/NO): NO